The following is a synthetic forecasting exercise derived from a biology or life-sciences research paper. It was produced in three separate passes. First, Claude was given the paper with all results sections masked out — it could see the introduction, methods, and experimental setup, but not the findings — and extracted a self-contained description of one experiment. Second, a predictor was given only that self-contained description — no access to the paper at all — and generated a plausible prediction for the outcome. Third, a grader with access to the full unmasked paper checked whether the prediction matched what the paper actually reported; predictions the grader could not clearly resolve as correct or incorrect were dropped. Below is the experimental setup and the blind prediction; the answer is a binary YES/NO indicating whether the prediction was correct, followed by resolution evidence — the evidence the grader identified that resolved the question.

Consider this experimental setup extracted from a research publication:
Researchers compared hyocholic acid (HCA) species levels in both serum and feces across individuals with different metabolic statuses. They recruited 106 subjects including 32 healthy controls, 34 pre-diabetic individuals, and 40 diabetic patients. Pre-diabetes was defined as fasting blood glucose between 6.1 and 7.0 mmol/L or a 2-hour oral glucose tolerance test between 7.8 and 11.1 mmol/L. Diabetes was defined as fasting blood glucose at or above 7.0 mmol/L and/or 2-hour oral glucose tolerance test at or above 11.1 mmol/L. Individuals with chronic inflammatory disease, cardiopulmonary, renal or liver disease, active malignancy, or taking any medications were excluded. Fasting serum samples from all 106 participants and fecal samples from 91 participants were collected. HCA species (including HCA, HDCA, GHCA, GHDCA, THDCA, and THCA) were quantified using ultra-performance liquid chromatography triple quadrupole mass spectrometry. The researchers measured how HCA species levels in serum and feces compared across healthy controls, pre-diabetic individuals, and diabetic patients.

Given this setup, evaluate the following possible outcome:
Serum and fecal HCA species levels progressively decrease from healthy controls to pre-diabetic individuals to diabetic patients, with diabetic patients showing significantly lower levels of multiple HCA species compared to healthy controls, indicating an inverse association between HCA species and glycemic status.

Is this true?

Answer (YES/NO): YES